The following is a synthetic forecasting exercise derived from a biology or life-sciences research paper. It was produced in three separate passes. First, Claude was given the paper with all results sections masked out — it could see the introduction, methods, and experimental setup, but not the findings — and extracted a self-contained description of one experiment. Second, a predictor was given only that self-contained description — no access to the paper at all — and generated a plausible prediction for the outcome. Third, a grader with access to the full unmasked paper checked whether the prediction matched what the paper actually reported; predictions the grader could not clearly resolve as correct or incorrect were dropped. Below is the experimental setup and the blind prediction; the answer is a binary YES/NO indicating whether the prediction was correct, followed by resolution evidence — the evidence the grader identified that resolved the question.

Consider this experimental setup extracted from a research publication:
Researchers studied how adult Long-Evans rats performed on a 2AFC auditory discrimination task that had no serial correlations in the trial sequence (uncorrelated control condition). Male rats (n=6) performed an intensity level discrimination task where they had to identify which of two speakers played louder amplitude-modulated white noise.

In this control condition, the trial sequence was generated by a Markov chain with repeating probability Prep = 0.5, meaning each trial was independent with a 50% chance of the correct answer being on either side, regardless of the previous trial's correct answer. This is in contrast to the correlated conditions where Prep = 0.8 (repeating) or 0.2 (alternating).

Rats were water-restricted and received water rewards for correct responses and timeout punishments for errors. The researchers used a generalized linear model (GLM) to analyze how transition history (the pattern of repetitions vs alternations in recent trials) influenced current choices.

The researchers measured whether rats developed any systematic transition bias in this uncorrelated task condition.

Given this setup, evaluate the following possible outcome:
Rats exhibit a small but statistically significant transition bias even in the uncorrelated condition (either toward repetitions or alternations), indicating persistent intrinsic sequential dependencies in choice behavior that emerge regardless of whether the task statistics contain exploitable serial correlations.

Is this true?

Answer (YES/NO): NO